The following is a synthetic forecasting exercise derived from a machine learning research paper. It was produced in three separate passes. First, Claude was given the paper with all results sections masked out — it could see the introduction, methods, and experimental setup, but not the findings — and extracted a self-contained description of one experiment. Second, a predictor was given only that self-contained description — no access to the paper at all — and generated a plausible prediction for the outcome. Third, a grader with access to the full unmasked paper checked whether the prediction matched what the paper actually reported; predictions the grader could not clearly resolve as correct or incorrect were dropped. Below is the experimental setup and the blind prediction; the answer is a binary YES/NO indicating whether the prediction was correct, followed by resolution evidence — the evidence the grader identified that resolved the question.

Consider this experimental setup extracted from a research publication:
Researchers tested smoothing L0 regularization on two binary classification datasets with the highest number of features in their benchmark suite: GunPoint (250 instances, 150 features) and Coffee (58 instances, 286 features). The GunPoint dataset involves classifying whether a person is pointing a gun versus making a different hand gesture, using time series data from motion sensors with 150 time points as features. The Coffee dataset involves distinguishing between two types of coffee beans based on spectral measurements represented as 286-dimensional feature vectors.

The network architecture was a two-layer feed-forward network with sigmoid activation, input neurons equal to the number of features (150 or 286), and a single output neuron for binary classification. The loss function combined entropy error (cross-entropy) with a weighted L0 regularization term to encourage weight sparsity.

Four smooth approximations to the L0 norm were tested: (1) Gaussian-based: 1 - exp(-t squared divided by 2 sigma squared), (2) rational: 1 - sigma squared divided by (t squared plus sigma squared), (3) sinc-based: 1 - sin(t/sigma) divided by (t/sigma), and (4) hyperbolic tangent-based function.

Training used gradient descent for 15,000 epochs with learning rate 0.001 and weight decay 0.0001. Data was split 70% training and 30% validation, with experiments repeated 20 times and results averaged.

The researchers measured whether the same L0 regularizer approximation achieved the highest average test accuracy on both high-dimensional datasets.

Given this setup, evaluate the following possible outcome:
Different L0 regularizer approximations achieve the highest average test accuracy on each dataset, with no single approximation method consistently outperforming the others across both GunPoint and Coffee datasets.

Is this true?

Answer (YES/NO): YES